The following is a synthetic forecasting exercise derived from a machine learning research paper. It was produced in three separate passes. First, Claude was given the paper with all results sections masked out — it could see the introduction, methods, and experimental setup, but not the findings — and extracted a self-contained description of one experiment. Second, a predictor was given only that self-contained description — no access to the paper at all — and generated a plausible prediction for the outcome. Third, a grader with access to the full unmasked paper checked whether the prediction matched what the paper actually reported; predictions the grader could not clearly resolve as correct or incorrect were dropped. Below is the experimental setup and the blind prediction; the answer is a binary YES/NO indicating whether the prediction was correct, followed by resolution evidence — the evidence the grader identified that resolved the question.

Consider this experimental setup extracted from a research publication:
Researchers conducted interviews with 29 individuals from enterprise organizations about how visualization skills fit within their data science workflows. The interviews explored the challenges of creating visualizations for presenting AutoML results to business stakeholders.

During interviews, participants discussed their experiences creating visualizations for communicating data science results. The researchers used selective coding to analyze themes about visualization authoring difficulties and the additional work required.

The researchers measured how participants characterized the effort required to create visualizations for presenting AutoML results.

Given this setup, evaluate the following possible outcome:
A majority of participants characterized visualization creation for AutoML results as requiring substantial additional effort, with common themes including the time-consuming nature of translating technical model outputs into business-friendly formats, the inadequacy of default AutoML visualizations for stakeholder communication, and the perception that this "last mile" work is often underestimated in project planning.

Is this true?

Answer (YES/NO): NO